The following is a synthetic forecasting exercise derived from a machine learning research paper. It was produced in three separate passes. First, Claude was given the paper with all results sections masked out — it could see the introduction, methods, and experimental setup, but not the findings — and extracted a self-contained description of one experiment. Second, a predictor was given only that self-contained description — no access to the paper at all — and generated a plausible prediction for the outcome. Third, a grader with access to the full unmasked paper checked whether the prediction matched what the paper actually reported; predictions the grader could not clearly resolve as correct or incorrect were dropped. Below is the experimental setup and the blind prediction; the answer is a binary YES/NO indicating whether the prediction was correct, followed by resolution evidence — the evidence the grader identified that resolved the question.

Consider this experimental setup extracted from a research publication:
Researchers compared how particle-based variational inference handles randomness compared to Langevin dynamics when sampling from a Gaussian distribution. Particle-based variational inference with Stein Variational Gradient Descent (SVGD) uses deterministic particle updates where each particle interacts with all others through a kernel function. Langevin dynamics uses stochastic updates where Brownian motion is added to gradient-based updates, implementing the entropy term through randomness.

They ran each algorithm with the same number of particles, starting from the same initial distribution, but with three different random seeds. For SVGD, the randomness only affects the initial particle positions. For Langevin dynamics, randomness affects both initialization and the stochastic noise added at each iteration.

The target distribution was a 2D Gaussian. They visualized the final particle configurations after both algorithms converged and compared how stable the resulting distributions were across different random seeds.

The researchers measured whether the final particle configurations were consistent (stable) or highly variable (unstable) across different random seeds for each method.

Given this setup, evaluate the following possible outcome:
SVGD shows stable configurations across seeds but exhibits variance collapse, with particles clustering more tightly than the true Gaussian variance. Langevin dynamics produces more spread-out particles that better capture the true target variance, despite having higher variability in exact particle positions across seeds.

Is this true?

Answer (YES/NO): NO